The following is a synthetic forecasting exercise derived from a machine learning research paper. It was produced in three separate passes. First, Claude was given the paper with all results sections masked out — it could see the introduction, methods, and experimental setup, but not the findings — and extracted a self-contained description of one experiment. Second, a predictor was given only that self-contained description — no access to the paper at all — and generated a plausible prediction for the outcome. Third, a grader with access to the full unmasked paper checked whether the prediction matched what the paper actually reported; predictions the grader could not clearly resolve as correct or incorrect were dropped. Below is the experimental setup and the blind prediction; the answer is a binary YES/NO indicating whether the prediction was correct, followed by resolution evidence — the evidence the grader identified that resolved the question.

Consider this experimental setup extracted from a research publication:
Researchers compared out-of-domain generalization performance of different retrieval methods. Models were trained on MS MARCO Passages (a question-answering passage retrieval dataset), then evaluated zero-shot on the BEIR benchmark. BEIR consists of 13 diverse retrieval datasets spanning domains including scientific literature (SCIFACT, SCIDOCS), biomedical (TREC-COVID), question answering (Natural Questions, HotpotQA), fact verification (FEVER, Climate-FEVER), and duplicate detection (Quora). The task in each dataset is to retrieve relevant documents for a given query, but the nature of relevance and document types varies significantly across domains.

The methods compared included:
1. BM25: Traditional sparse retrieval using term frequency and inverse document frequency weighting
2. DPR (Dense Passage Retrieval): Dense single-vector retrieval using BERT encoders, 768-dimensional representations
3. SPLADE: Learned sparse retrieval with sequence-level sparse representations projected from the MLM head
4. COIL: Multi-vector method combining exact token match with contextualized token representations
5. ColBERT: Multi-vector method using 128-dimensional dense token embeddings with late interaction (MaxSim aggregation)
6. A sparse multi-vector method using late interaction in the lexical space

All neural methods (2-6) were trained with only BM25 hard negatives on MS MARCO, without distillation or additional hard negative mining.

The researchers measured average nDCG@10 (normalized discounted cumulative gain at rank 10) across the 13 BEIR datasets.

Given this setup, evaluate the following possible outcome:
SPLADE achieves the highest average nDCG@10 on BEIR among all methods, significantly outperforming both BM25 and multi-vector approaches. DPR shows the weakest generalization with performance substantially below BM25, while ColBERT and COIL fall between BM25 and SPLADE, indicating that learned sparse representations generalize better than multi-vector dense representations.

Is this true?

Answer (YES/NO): NO